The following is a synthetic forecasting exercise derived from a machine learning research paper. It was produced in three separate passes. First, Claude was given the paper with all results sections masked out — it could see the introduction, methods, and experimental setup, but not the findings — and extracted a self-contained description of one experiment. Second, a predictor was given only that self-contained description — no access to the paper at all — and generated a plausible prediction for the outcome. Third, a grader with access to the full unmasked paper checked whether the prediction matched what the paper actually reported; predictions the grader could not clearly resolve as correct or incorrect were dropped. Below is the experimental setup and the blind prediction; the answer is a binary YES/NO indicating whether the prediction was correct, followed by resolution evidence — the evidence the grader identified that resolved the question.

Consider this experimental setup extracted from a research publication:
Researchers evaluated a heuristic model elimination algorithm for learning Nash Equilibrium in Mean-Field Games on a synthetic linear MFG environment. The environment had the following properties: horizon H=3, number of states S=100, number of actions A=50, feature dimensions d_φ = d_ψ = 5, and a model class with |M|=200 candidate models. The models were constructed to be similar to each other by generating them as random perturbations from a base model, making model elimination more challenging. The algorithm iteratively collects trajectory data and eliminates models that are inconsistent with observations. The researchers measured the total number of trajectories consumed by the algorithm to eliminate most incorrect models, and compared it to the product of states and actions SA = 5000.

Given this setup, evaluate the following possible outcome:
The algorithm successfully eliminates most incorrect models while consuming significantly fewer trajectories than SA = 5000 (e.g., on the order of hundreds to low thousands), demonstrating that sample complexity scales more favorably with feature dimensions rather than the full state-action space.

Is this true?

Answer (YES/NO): YES